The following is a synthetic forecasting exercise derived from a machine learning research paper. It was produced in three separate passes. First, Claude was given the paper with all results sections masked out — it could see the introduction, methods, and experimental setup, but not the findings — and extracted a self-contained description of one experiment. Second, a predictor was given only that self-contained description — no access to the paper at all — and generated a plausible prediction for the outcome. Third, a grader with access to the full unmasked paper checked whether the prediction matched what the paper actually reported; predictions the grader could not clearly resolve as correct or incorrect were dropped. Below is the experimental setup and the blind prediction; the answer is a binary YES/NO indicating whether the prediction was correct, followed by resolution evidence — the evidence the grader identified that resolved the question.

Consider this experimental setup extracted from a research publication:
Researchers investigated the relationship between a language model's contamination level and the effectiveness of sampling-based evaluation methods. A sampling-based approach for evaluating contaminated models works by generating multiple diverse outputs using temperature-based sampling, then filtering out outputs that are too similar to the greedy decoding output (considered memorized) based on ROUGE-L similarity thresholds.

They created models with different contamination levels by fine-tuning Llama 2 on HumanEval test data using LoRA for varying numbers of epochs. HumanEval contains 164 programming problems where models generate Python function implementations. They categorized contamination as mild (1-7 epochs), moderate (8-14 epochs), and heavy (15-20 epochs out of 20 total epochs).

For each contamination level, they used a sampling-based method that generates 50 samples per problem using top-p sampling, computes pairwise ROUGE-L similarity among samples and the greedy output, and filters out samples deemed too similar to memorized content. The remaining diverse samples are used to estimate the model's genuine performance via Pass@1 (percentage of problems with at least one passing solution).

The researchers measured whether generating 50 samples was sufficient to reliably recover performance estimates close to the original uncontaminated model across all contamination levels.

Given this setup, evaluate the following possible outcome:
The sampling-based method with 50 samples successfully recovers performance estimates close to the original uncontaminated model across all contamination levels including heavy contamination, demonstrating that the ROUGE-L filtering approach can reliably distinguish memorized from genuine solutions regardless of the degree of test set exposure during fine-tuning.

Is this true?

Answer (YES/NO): NO